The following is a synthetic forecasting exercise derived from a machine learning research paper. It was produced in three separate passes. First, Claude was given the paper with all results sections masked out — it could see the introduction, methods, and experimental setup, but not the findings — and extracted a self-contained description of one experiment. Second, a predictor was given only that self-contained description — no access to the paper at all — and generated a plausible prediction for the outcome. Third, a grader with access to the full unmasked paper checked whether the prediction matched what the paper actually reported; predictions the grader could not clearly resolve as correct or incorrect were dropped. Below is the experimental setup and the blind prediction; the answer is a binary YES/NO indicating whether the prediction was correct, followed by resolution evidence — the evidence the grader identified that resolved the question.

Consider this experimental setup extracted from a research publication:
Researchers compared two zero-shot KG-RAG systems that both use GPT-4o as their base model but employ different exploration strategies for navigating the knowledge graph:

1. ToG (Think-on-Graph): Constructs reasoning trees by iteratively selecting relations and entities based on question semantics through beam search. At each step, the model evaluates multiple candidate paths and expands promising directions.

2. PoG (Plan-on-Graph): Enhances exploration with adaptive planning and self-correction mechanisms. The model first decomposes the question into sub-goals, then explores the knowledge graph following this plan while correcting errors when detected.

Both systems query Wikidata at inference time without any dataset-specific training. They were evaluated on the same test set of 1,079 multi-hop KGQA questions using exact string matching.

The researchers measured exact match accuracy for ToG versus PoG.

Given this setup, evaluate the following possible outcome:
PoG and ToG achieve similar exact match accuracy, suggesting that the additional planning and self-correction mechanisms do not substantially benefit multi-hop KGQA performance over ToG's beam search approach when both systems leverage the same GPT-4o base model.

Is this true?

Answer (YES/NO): YES